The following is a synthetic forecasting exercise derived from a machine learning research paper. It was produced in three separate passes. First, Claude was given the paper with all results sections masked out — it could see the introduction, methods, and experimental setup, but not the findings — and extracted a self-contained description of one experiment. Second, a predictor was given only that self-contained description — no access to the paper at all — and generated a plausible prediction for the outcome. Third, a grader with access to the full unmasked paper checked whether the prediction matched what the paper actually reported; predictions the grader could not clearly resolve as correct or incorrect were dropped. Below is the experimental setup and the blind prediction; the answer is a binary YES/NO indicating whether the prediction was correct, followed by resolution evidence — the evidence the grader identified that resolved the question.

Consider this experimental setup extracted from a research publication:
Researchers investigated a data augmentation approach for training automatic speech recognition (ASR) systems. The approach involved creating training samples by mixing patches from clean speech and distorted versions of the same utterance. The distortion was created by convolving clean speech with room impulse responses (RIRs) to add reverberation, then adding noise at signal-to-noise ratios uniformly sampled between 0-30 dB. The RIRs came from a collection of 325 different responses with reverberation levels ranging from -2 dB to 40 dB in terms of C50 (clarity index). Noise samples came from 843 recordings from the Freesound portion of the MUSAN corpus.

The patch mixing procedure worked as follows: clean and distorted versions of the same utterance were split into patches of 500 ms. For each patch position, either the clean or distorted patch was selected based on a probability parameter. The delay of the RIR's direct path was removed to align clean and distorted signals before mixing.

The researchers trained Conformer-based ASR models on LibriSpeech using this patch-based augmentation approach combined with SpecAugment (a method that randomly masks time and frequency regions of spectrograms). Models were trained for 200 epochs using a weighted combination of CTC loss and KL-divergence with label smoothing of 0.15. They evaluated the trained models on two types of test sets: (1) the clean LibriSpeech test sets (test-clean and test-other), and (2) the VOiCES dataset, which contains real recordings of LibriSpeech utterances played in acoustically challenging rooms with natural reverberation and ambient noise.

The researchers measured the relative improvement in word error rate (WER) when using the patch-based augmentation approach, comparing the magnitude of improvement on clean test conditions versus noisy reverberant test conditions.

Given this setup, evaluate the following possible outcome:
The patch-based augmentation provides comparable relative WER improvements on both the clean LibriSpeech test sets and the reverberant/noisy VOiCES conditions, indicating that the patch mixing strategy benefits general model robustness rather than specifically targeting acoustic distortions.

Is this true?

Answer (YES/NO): NO